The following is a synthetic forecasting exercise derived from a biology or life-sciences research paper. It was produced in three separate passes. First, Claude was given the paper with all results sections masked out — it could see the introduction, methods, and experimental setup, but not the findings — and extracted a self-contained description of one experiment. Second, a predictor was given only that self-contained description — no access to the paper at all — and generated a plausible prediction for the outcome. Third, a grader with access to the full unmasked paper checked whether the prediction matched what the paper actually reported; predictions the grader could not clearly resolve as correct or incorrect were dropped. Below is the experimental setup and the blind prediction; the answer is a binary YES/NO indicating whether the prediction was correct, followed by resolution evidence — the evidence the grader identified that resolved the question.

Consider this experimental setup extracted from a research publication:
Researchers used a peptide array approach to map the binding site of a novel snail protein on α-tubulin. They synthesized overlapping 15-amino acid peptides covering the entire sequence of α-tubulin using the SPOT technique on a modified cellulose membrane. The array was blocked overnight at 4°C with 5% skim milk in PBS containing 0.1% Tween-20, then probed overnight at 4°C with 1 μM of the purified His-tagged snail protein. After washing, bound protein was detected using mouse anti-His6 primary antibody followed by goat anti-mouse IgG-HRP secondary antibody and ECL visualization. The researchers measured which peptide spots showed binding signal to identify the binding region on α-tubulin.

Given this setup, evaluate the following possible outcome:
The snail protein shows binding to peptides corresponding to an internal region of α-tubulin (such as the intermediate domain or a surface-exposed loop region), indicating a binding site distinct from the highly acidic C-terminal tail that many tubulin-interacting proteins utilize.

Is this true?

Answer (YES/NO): NO